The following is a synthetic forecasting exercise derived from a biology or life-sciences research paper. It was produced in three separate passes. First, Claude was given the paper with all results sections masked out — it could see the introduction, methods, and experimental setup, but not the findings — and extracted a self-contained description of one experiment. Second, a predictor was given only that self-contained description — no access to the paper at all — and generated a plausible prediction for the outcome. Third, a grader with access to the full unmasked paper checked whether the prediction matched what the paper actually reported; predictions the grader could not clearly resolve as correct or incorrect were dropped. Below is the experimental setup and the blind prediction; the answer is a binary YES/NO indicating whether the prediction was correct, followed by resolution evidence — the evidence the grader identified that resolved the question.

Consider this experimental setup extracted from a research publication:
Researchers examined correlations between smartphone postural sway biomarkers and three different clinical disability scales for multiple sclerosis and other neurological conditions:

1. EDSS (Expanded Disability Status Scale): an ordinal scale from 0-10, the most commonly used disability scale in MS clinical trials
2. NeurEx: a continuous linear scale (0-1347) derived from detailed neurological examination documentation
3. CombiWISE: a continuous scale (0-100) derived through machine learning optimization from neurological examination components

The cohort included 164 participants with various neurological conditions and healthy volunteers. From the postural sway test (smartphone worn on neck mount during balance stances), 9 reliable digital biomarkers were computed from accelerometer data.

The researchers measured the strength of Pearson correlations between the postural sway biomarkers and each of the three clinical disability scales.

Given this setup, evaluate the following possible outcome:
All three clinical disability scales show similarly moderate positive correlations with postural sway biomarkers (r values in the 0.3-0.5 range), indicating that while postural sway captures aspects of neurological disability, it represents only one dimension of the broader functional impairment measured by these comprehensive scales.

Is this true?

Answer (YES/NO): NO